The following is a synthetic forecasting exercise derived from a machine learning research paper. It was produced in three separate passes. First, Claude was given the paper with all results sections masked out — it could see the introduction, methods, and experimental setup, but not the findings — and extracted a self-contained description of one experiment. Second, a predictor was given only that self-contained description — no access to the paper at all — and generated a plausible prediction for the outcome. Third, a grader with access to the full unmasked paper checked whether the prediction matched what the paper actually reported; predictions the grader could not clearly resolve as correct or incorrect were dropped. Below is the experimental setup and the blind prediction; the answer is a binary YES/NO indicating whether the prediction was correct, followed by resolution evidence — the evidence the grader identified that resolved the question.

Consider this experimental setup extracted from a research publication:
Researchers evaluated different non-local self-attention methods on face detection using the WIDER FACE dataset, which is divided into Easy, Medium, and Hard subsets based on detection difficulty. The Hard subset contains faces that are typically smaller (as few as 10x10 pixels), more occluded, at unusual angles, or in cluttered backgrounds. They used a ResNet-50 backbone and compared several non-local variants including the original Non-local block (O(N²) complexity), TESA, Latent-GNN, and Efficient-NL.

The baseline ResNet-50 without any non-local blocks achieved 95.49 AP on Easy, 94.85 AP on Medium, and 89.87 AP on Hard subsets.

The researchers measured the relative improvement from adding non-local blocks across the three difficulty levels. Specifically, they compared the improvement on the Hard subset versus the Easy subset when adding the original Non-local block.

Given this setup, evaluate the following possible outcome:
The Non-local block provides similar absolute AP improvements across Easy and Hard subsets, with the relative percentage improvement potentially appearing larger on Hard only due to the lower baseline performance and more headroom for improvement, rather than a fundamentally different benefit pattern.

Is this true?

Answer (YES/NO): NO